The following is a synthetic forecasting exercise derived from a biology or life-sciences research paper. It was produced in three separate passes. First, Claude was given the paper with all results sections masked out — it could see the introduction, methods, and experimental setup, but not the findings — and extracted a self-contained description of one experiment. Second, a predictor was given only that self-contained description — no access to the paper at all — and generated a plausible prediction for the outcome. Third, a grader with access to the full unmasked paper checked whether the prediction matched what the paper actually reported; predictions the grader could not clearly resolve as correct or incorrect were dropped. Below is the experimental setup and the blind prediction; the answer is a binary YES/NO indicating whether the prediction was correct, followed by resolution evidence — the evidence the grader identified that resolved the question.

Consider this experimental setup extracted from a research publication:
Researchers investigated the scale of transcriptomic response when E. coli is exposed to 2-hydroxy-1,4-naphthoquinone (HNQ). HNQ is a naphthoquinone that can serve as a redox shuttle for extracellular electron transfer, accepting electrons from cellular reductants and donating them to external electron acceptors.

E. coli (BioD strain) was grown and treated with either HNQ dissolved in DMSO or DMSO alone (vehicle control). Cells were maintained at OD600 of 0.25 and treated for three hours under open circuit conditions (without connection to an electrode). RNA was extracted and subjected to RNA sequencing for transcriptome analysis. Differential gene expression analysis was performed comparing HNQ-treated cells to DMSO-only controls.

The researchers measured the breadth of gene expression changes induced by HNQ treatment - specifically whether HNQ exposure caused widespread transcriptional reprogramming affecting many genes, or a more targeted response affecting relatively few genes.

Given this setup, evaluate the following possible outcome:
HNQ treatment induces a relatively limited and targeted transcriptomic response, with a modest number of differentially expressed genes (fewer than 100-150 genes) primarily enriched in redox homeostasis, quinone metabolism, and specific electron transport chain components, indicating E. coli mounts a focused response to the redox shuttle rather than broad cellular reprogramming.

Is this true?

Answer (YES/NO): YES